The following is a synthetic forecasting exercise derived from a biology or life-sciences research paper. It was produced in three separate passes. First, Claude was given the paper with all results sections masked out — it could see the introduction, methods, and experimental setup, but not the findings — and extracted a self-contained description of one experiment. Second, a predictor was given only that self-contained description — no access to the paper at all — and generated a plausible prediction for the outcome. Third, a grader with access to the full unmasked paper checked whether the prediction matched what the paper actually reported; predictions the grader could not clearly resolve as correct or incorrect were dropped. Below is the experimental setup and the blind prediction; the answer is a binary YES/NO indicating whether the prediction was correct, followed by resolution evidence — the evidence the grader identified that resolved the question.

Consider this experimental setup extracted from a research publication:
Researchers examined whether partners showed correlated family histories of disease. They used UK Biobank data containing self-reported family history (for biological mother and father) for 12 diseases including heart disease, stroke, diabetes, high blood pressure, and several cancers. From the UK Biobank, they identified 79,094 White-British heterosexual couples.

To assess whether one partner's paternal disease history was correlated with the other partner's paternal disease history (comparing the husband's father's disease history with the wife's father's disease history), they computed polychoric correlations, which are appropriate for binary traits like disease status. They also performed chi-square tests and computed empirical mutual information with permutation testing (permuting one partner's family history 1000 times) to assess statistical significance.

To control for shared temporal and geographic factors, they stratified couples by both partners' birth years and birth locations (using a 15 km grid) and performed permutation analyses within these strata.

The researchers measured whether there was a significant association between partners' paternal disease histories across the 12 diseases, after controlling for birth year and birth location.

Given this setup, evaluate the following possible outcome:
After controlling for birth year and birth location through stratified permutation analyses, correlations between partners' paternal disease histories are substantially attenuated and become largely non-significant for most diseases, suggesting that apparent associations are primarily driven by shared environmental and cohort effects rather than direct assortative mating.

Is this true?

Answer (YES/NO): NO